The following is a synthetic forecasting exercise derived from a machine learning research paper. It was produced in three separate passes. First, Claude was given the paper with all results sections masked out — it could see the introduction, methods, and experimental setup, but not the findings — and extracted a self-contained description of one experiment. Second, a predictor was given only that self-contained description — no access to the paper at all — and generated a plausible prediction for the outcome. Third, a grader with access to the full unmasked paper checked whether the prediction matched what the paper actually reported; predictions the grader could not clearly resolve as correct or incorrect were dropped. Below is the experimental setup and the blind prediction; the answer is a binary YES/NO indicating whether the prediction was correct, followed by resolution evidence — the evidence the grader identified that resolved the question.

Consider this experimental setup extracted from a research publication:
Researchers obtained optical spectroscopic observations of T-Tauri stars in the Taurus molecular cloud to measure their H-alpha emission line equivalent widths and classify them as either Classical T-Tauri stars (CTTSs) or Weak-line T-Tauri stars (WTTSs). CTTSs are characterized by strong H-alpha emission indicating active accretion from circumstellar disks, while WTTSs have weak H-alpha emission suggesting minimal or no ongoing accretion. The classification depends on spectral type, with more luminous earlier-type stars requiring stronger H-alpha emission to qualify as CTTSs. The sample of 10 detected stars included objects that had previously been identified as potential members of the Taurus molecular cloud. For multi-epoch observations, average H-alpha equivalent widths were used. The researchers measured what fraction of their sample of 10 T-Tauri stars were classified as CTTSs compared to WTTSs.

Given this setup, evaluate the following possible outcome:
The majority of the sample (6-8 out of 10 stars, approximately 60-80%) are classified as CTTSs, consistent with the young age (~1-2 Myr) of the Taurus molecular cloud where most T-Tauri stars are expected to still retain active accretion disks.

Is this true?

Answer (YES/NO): YES